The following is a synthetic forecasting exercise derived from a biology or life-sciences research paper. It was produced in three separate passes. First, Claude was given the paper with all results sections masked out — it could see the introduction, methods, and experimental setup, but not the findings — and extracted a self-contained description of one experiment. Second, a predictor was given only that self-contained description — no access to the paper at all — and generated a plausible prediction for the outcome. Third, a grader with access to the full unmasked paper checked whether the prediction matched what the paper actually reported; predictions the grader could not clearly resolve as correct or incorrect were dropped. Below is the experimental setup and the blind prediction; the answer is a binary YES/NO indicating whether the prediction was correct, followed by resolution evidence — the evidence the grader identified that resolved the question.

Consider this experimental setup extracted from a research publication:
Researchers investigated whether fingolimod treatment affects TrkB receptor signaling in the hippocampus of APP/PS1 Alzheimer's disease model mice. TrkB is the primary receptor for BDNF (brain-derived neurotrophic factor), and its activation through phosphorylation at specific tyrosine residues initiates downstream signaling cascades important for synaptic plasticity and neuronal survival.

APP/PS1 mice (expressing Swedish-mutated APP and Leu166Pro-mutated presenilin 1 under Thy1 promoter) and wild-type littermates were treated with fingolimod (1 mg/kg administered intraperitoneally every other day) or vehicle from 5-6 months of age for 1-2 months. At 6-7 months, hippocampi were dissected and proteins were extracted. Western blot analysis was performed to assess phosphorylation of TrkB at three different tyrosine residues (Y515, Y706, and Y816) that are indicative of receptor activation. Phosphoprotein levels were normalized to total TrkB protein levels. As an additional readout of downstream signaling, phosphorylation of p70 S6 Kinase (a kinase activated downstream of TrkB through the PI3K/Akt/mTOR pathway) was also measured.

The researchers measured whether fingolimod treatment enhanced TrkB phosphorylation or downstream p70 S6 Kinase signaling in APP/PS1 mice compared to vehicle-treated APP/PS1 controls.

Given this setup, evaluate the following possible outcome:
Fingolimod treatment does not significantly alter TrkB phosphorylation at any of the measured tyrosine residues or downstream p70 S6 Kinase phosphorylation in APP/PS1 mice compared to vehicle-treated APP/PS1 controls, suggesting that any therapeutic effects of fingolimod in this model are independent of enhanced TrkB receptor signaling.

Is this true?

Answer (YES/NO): YES